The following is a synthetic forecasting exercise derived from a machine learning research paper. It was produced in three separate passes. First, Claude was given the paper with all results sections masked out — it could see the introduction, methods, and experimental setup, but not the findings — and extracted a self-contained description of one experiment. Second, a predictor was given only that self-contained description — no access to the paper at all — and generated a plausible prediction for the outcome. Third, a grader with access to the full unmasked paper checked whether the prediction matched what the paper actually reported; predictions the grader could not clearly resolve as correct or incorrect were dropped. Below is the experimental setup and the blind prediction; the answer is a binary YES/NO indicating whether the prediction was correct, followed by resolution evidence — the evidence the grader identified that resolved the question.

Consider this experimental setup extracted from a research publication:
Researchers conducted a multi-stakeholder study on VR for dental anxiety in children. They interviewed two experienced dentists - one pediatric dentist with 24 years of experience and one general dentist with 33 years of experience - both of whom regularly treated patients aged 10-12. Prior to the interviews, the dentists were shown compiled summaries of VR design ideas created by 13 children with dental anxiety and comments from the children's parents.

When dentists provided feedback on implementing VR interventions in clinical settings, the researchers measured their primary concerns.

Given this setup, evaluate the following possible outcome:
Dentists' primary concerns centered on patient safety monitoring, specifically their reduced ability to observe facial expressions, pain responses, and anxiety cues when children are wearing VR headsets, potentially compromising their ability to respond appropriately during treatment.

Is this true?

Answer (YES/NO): NO